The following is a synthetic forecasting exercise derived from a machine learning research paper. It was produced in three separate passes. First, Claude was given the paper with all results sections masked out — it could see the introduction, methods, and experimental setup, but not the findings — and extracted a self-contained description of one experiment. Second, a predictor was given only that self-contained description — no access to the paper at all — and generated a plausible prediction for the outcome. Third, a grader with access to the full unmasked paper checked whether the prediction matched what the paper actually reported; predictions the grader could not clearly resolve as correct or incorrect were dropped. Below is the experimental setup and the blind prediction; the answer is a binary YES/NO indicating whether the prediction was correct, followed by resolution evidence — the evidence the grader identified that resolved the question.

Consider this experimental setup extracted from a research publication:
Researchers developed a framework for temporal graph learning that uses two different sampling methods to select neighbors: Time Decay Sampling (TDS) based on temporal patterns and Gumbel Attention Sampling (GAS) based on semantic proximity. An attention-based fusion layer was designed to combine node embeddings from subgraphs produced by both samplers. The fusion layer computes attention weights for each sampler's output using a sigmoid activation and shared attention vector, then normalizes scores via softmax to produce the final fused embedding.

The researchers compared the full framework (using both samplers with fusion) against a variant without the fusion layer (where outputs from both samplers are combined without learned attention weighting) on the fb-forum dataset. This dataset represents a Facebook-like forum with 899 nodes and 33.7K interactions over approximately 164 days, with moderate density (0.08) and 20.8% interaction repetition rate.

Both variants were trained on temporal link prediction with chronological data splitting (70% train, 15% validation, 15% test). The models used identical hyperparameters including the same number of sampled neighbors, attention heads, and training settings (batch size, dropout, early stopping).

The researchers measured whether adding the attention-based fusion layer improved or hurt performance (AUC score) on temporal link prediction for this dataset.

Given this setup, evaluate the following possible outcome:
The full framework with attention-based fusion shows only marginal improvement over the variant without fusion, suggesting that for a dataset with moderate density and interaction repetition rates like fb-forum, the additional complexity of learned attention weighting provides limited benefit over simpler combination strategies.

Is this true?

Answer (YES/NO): NO